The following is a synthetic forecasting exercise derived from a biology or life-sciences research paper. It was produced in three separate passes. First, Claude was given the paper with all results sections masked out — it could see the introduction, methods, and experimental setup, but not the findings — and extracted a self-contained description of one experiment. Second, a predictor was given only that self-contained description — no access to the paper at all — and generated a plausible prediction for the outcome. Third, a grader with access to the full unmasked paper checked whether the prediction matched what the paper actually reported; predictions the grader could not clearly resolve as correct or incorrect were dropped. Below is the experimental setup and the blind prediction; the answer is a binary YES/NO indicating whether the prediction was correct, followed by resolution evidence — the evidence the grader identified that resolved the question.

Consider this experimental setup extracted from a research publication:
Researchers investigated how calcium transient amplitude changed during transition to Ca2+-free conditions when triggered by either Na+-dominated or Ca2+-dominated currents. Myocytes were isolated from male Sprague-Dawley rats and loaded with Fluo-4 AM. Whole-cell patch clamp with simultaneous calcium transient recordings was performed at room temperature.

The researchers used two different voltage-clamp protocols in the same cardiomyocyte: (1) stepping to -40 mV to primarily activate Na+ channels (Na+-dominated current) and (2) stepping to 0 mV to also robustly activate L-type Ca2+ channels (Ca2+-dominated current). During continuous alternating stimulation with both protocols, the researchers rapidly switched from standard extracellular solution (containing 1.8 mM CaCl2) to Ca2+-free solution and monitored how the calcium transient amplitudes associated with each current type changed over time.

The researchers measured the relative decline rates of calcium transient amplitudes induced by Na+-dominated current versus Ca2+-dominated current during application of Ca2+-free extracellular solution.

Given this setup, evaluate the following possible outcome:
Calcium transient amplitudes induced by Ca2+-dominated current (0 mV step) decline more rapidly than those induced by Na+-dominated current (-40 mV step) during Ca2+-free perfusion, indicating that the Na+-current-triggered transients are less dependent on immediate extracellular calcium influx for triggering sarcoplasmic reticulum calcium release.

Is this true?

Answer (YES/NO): YES